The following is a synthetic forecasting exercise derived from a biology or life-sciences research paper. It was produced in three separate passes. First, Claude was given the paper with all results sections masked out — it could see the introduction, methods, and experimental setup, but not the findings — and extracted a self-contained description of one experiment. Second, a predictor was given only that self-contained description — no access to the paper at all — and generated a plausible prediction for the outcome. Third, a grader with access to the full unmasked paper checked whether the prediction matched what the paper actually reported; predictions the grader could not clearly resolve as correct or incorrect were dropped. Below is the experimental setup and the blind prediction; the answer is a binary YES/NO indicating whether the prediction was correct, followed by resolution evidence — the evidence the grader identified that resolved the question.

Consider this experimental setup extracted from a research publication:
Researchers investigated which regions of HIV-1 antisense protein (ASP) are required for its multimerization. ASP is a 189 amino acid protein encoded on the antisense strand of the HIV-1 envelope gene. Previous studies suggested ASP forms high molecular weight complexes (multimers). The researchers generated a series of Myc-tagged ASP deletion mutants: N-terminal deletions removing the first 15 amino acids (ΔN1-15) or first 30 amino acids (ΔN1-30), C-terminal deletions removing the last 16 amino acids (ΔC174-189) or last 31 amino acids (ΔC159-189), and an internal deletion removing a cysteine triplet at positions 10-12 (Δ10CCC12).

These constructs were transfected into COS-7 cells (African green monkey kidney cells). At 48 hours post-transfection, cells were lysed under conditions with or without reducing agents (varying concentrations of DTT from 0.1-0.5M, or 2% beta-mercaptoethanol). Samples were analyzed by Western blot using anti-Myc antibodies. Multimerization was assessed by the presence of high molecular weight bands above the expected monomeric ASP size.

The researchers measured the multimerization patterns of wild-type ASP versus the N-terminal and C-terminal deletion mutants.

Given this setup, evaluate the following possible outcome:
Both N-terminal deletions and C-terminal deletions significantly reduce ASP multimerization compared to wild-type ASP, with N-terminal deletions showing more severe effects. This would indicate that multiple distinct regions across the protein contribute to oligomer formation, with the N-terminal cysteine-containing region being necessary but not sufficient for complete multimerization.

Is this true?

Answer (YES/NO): NO